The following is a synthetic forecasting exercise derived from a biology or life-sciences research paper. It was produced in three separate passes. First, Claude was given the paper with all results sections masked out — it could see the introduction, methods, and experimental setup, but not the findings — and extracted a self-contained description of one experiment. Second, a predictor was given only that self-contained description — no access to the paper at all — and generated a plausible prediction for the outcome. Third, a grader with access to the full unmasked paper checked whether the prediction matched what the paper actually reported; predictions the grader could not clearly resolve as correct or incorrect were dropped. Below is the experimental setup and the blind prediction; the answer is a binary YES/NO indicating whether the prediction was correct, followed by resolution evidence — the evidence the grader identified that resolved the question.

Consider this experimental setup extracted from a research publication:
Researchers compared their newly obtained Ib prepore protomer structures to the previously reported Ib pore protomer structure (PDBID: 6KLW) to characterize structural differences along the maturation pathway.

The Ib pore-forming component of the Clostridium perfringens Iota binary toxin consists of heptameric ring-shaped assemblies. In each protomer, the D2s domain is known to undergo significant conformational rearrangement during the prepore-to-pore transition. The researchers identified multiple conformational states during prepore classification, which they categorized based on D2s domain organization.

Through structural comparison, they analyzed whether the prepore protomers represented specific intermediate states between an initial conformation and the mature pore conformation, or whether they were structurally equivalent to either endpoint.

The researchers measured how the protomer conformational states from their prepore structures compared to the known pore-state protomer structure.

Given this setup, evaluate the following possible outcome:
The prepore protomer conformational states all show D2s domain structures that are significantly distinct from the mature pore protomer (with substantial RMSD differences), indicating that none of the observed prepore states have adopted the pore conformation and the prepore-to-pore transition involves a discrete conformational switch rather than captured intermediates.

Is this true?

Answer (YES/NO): NO